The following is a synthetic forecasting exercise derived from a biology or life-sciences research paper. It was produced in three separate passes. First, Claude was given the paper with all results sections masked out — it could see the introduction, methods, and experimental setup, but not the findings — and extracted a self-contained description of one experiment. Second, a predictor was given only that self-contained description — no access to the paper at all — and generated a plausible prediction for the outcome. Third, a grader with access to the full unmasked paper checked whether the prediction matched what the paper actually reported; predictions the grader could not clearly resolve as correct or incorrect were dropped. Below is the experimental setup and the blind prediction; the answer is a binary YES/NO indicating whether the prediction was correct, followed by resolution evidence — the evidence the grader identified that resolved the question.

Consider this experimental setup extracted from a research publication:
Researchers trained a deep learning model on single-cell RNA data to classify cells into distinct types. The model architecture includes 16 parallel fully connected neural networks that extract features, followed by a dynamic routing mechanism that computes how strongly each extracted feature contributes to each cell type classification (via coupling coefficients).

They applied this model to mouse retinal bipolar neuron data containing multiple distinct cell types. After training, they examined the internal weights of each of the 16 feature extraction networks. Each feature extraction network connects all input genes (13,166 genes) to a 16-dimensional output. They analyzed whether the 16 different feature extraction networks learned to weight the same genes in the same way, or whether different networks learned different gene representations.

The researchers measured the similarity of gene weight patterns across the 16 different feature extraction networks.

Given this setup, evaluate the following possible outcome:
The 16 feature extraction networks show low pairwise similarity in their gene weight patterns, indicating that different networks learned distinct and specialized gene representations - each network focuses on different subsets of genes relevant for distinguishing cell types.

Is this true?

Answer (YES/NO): YES